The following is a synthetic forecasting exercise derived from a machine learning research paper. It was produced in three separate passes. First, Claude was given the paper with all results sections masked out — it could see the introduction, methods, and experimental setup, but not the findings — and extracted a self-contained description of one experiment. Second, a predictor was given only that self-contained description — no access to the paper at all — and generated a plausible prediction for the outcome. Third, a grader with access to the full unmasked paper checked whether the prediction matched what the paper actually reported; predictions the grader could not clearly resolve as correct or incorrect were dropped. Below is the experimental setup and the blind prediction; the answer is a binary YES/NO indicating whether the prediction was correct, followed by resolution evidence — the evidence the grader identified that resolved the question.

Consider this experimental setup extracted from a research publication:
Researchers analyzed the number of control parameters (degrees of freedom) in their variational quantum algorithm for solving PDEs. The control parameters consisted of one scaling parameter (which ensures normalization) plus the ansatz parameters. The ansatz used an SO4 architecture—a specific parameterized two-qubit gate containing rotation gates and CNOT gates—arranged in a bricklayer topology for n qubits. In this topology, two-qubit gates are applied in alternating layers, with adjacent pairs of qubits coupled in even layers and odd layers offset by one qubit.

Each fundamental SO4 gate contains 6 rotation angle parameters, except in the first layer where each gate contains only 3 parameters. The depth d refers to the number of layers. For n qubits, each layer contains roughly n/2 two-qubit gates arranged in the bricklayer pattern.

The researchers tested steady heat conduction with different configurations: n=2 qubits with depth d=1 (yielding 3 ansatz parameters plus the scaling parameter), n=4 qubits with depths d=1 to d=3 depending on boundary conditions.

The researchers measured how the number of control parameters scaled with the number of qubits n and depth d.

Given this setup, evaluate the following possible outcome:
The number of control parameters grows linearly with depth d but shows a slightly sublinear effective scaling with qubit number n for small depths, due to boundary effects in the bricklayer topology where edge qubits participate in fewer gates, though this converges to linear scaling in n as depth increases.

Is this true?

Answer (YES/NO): NO